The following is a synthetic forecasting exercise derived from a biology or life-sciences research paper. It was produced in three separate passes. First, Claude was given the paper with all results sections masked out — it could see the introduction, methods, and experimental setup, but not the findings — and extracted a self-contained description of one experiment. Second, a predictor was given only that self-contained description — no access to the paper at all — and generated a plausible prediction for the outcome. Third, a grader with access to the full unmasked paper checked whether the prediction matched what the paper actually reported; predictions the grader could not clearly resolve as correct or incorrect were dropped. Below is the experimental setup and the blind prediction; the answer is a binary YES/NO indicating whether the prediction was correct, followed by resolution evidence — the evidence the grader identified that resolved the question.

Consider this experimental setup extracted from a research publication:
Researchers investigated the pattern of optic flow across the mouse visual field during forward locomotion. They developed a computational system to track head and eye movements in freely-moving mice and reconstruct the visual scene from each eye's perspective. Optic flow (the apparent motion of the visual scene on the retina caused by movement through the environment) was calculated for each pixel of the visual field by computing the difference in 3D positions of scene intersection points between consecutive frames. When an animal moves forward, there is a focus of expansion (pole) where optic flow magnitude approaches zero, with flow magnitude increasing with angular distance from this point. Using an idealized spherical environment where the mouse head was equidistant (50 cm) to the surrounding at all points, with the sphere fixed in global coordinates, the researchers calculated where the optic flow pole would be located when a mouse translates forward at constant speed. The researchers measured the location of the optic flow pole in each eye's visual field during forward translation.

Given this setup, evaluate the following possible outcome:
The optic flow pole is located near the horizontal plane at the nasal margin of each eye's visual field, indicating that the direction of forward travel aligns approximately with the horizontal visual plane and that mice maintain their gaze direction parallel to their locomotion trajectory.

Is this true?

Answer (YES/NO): NO